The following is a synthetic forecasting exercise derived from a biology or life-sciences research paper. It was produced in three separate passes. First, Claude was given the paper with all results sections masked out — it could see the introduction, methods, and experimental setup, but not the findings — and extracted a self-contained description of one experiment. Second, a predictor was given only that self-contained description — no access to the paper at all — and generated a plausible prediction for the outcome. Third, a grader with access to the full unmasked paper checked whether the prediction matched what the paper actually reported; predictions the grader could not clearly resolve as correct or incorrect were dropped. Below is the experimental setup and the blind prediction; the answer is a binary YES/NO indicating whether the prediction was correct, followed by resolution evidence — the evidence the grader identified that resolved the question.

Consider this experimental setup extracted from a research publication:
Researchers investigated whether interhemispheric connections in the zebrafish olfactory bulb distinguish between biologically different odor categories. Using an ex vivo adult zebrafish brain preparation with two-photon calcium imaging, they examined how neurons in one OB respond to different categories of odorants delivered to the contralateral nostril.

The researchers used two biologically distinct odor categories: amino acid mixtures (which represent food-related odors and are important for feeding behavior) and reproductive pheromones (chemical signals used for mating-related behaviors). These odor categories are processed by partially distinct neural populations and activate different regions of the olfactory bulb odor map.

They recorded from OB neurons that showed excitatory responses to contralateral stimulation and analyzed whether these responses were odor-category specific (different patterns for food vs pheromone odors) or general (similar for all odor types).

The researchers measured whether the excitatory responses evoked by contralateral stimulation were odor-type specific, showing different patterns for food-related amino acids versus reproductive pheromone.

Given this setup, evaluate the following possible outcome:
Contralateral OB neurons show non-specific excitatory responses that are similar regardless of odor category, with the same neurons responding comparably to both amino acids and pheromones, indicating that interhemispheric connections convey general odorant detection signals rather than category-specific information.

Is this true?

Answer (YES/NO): NO